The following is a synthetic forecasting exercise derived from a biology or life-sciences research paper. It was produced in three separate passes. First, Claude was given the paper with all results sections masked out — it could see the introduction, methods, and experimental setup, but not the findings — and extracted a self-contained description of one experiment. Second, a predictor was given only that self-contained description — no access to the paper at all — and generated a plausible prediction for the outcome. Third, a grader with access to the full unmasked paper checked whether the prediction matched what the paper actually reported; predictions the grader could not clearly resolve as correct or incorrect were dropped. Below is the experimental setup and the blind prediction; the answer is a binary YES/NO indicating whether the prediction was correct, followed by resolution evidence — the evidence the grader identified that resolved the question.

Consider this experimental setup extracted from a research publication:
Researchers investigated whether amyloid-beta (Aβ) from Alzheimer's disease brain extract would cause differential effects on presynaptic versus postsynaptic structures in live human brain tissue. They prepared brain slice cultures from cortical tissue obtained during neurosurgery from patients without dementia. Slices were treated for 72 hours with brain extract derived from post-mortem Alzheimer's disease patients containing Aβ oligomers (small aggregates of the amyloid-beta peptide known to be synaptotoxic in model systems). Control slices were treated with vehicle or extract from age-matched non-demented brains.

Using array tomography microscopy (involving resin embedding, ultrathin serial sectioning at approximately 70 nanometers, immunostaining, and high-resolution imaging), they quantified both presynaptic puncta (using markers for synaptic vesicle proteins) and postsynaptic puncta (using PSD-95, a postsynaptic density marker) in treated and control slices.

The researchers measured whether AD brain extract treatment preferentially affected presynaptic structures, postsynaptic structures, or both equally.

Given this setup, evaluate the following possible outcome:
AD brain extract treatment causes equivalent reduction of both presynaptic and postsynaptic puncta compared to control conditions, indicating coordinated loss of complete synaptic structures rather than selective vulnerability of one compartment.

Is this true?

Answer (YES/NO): NO